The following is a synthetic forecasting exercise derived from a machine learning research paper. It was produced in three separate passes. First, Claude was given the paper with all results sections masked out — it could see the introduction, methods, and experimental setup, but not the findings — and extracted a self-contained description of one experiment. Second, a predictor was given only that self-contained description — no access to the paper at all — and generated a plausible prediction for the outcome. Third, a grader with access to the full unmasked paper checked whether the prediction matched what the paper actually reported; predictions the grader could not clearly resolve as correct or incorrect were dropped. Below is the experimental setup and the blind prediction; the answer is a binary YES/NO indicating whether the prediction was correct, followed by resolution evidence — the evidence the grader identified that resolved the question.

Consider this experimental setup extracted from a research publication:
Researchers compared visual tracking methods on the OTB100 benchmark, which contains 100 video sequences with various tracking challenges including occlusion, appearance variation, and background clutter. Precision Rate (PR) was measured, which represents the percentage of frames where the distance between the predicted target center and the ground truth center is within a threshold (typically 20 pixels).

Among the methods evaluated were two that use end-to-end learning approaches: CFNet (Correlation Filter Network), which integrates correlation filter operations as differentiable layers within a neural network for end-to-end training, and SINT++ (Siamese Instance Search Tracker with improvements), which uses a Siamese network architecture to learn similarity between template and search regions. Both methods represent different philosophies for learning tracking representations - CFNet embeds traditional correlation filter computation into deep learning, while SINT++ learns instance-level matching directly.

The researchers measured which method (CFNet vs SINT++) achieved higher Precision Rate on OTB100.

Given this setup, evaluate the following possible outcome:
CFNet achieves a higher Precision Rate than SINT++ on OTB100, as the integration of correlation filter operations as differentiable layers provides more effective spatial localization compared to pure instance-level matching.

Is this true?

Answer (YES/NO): NO